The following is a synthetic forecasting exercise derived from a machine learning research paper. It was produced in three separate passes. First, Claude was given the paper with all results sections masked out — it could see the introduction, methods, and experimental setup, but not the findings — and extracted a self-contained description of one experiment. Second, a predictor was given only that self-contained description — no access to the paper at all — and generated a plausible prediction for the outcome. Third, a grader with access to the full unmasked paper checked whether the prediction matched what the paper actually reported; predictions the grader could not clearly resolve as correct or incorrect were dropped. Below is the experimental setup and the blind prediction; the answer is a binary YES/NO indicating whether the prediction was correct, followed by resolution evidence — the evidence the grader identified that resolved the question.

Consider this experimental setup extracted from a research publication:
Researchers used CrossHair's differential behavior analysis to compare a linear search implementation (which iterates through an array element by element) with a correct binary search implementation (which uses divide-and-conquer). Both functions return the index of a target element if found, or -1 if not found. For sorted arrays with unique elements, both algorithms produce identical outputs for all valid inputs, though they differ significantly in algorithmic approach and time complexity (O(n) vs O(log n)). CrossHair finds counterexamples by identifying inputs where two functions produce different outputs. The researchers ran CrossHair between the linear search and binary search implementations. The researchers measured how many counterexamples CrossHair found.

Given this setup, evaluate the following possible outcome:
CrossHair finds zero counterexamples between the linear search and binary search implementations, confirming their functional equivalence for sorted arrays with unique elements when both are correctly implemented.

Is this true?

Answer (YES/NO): YES